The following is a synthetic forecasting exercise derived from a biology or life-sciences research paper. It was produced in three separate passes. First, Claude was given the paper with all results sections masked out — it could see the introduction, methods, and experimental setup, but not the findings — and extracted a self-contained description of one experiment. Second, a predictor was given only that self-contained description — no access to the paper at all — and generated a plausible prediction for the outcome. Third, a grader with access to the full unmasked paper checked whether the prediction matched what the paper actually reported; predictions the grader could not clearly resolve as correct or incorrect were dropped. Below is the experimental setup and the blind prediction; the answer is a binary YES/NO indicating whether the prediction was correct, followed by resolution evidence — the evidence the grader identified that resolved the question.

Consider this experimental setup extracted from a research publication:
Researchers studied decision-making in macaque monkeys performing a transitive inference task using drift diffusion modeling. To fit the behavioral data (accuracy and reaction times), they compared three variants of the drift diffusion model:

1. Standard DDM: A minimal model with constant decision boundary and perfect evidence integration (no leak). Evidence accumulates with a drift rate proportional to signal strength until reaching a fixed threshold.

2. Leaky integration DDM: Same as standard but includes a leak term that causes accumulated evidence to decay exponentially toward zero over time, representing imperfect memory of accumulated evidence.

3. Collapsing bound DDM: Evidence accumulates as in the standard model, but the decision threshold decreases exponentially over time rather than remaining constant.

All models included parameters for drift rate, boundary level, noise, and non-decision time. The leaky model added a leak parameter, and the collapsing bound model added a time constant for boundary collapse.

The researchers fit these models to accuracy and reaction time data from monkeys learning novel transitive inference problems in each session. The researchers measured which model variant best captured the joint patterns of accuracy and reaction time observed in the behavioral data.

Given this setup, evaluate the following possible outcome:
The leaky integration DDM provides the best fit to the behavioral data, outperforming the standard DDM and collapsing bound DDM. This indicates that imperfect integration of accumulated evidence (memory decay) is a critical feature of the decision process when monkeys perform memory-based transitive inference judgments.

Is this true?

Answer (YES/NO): NO